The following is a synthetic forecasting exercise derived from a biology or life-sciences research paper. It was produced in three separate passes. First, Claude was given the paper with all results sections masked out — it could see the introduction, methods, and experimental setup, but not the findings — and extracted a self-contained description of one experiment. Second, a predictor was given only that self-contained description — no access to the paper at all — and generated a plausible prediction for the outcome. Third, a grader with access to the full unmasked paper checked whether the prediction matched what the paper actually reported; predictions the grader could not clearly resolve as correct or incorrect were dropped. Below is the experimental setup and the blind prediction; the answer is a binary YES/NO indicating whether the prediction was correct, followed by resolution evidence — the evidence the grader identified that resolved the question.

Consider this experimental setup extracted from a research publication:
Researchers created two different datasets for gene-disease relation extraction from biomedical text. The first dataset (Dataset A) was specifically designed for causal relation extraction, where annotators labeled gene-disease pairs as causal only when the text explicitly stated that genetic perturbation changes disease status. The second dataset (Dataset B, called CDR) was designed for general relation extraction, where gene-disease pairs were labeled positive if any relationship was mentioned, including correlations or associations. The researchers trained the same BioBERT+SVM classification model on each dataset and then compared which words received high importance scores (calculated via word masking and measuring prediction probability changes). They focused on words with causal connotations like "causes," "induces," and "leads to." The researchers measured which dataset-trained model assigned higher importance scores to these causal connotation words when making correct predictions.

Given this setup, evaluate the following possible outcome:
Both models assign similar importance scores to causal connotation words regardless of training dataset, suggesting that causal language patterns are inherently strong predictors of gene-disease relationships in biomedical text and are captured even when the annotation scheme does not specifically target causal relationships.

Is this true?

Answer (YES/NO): NO